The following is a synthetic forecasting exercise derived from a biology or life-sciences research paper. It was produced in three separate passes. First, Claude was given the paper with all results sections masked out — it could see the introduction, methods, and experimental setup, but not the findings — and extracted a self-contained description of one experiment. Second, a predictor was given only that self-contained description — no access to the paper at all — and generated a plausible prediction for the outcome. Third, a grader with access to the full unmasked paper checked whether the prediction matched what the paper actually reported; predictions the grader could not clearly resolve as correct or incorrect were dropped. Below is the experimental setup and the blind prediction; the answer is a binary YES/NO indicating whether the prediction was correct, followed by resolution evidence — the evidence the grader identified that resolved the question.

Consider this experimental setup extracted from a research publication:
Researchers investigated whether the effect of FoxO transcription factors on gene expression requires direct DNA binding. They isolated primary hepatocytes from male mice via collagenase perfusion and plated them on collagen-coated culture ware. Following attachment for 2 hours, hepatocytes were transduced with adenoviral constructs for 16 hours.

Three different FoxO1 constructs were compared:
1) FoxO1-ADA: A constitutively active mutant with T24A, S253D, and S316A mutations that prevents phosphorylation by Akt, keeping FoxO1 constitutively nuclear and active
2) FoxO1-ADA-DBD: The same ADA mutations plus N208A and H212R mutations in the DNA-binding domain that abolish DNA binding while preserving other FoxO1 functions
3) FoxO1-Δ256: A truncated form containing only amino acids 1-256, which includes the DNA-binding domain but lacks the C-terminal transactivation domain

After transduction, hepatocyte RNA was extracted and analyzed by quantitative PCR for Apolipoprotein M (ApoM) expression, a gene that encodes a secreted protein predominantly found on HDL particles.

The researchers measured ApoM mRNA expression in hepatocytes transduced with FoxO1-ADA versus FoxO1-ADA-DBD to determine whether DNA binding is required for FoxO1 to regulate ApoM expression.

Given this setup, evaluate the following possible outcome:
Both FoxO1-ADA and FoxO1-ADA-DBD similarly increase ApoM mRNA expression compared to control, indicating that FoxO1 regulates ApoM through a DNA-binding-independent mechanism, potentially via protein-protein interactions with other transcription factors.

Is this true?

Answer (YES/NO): NO